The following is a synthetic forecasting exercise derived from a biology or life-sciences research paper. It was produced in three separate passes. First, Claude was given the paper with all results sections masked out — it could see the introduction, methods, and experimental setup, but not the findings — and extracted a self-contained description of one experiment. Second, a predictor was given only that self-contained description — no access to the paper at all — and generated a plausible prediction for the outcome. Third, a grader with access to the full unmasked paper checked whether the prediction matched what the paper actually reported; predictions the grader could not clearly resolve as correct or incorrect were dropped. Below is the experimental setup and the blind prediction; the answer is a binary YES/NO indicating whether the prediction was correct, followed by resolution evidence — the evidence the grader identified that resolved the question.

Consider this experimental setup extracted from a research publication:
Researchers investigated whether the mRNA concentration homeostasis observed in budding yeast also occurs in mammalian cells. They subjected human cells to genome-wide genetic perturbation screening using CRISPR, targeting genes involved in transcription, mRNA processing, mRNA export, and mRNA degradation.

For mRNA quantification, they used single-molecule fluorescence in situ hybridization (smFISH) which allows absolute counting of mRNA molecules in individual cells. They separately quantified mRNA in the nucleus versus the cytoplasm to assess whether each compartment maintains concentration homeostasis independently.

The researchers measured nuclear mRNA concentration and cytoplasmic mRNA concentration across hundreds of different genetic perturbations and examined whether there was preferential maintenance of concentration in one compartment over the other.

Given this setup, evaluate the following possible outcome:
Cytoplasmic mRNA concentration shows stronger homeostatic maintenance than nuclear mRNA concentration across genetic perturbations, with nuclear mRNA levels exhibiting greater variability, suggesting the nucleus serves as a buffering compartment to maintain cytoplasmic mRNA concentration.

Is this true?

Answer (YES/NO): YES